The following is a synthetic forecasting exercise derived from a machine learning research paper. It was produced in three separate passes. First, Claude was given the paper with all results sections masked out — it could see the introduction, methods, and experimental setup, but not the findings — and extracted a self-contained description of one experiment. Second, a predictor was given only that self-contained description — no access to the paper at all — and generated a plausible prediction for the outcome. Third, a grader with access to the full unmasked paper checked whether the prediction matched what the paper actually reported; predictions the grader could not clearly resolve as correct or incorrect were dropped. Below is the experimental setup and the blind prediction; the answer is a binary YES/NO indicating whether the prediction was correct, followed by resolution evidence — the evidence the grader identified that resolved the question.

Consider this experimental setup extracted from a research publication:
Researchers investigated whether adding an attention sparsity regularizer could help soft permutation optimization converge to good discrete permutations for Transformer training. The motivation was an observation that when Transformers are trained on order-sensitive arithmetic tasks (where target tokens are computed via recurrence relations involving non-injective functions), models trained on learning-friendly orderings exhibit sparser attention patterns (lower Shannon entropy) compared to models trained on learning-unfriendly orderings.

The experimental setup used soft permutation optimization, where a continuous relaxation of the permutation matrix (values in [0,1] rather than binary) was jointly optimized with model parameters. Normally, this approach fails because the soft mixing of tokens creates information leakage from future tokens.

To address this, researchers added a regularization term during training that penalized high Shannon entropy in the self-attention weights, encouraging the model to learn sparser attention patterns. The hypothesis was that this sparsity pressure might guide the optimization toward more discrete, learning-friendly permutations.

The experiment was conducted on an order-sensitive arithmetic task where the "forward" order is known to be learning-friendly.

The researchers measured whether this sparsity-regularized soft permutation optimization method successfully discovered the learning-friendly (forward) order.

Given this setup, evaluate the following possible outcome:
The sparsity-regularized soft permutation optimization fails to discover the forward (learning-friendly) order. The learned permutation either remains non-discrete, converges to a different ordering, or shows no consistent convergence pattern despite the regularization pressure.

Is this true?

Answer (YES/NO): YES